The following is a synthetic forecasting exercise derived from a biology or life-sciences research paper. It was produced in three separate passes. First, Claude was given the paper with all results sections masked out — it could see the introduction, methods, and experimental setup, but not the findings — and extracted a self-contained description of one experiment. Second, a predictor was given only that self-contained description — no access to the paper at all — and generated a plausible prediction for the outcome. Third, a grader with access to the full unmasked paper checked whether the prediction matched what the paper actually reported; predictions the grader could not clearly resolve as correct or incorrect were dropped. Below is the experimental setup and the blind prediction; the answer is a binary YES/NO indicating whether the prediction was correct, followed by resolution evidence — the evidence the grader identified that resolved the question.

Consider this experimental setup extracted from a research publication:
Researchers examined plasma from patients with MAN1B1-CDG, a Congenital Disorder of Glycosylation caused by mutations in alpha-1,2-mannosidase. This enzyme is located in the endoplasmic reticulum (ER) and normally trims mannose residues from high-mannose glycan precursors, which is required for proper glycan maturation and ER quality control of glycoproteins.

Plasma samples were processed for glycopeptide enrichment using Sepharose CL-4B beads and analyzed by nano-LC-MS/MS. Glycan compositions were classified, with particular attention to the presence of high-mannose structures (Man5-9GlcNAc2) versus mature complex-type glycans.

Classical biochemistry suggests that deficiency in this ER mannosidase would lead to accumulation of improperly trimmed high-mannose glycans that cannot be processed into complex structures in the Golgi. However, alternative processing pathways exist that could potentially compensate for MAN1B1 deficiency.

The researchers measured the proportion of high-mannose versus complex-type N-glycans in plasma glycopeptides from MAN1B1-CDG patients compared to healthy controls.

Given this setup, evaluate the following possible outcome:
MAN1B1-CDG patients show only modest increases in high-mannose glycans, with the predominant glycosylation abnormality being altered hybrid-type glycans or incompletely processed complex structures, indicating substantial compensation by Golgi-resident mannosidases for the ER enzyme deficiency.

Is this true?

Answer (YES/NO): YES